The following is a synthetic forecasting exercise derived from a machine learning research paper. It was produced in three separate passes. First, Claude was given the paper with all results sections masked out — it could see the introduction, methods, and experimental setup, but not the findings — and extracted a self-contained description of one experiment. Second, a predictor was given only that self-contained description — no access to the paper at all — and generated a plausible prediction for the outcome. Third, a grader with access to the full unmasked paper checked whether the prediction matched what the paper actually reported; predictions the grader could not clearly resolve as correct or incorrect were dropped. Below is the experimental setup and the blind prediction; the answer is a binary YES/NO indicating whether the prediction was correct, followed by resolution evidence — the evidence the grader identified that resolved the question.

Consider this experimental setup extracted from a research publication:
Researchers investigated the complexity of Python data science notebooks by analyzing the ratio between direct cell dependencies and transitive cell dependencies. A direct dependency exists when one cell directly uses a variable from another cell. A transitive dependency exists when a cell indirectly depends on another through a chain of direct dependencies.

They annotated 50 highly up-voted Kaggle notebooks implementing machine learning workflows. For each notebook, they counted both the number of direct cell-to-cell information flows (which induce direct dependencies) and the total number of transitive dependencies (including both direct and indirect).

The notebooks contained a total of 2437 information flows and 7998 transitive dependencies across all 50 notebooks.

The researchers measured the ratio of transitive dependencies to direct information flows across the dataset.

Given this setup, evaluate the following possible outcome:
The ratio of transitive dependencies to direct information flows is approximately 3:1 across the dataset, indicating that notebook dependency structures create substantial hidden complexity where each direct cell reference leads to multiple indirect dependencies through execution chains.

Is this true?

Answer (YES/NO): YES